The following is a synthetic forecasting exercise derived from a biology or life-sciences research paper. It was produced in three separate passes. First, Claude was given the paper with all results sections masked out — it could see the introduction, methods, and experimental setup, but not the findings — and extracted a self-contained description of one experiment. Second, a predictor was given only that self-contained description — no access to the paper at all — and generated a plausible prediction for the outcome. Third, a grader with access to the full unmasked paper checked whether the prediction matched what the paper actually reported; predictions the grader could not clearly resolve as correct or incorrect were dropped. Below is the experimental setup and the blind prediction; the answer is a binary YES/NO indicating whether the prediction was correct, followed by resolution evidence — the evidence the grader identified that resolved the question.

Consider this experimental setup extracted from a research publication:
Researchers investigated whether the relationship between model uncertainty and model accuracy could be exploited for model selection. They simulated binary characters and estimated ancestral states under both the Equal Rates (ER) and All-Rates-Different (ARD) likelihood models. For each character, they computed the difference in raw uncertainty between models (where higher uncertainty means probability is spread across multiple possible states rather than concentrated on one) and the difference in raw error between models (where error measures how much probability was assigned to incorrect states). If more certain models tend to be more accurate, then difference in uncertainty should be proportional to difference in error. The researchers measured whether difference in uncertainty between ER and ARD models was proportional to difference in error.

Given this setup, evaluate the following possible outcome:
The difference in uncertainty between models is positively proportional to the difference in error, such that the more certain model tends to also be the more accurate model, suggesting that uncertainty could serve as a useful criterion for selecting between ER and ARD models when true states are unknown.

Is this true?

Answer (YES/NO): YES